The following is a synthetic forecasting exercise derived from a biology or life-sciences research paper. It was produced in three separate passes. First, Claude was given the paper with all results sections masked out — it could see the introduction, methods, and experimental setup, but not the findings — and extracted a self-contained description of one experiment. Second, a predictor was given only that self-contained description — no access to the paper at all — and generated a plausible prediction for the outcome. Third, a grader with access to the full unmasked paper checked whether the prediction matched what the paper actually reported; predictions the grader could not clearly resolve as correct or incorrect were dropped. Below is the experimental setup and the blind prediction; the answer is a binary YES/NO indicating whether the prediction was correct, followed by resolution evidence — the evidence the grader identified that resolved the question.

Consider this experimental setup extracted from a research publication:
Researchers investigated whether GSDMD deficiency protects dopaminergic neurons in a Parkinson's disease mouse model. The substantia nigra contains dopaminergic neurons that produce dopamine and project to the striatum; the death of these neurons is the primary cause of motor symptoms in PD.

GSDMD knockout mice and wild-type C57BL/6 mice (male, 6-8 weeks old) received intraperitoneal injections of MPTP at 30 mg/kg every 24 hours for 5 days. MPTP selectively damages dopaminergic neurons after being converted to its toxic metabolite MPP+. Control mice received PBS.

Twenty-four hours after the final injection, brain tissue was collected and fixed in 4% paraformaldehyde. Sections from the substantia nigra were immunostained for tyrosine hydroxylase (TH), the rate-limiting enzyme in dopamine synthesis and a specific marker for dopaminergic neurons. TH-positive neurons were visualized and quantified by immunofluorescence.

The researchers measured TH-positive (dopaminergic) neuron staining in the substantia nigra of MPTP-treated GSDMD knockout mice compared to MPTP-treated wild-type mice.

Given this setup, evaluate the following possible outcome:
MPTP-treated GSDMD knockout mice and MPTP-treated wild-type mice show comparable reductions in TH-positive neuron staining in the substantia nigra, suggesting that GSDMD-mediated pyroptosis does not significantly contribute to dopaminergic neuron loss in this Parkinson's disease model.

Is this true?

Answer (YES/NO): NO